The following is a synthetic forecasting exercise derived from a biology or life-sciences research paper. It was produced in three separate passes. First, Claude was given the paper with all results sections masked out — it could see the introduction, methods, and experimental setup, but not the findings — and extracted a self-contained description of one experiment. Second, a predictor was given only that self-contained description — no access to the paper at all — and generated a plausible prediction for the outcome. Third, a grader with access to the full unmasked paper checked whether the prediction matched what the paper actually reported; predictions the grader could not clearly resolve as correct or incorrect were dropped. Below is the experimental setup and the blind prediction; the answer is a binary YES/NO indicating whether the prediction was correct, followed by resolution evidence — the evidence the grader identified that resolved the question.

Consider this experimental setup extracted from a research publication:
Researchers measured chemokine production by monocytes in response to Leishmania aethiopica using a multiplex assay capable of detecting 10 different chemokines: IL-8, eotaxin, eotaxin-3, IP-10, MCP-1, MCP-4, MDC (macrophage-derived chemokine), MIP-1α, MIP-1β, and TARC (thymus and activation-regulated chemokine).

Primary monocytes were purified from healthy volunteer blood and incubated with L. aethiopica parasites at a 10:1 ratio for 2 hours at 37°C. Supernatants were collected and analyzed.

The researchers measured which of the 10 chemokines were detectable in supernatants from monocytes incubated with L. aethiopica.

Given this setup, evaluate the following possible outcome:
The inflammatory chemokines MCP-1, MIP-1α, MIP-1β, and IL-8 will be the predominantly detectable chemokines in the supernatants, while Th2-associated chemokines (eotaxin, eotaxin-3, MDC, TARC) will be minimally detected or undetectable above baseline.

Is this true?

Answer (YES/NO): NO